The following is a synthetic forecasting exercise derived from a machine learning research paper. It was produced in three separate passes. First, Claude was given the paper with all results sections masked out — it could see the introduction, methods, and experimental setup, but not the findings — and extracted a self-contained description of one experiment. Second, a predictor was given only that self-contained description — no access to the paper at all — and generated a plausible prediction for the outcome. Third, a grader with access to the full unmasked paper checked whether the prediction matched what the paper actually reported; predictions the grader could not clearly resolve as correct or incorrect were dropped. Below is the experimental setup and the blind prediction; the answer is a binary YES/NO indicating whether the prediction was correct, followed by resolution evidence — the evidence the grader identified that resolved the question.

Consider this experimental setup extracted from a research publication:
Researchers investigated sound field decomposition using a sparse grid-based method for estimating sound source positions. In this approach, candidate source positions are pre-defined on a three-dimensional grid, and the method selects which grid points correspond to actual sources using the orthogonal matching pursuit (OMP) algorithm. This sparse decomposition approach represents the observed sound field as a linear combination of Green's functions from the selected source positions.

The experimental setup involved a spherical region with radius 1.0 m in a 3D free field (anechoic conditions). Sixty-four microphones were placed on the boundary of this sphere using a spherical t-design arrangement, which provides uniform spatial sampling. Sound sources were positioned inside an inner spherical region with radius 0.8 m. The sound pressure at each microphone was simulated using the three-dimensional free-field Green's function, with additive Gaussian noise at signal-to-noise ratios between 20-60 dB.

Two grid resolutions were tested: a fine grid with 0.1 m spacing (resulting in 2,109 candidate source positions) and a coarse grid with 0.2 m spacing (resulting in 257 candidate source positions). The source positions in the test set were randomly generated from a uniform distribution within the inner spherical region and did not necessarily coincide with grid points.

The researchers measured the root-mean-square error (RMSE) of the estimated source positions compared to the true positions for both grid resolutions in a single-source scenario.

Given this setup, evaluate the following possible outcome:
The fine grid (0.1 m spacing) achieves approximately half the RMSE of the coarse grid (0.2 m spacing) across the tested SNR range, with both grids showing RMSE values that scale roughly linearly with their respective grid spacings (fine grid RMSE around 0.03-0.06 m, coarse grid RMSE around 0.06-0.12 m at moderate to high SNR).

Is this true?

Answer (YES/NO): YES